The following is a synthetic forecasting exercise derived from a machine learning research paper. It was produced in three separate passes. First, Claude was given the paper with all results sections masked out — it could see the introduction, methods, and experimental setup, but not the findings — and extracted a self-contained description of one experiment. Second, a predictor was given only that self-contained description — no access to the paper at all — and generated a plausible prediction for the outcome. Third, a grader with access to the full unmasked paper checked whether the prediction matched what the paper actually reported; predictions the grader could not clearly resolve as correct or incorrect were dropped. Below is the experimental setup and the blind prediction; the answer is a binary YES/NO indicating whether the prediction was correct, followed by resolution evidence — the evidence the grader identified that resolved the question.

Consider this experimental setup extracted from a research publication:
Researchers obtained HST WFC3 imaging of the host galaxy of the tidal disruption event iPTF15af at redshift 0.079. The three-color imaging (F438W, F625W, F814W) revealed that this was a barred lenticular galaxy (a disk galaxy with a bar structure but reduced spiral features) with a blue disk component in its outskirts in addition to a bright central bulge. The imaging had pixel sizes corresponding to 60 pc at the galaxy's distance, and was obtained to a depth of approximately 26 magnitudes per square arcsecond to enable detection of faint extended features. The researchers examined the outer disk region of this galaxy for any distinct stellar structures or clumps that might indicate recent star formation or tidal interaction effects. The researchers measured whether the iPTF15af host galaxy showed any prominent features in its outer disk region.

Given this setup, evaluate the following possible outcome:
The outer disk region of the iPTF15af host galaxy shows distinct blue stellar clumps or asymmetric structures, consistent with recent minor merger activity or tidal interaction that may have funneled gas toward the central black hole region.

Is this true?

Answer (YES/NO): YES